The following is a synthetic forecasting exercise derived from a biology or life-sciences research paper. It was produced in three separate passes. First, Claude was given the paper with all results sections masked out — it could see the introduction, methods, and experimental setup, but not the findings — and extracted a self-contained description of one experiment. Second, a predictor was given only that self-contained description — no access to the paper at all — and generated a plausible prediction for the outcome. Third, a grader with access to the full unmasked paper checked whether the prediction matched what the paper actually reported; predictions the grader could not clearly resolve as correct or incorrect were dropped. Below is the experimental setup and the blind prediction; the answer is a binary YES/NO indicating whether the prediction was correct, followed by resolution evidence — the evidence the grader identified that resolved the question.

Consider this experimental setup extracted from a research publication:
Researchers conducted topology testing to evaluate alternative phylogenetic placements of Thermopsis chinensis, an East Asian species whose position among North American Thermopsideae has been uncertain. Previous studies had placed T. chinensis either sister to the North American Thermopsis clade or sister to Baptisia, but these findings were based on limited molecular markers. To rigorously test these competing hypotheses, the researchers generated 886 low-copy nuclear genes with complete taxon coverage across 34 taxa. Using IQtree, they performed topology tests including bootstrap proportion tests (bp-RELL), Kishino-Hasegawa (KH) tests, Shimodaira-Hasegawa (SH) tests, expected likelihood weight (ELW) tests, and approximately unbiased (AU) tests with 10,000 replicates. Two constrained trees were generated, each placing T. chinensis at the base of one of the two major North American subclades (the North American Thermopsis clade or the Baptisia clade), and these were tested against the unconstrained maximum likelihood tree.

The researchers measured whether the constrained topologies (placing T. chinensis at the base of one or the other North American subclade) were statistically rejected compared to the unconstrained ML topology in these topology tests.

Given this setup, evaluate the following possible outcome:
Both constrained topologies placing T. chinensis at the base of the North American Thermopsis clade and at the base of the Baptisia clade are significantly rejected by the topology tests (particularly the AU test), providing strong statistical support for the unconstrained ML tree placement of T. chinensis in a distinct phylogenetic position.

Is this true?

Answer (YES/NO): YES